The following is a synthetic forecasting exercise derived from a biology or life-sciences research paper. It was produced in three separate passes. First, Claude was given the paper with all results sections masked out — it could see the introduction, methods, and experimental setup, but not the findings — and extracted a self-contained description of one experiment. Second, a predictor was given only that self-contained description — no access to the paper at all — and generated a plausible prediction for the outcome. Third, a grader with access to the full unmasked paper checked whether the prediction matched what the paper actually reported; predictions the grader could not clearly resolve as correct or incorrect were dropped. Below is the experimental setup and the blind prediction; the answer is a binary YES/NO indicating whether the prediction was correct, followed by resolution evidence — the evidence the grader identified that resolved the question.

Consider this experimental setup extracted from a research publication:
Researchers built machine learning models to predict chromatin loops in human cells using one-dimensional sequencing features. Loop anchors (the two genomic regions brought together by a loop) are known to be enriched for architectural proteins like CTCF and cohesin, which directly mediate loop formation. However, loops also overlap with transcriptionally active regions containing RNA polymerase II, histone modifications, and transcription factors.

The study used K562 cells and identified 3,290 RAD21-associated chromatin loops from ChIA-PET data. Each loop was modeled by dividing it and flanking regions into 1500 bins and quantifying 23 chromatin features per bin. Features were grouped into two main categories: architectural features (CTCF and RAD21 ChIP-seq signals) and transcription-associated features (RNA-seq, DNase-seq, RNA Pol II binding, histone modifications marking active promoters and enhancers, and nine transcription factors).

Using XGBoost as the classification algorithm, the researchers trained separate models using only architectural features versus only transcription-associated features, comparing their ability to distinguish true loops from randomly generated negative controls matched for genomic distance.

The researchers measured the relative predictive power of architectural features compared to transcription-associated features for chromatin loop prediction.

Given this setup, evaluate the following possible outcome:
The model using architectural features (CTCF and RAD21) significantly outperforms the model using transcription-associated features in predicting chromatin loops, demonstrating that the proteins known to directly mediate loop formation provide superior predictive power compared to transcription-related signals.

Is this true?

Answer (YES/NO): NO